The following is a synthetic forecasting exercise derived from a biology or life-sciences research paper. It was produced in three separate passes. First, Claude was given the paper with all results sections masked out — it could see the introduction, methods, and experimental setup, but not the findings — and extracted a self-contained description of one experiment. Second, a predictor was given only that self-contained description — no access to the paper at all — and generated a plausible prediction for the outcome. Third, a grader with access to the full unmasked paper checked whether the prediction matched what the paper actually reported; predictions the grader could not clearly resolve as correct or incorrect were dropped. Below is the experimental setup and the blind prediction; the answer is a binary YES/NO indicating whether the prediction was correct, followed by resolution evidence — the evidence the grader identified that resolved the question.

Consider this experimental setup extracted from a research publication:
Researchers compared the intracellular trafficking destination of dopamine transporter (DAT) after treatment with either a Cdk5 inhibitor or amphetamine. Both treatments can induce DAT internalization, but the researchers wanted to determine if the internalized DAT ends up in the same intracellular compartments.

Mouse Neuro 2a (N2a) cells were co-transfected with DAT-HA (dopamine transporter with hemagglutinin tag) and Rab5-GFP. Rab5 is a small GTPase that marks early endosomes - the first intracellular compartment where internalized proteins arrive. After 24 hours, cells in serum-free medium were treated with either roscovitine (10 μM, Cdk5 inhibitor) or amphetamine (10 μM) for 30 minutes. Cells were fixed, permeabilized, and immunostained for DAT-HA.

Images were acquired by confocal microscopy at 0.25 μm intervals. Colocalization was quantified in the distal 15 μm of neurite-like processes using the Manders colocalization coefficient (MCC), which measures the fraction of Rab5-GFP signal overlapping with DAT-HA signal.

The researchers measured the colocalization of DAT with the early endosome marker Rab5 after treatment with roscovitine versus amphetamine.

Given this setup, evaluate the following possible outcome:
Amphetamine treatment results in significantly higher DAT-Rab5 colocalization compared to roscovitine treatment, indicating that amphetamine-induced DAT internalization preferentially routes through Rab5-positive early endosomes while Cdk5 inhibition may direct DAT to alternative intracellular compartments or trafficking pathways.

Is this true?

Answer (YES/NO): YES